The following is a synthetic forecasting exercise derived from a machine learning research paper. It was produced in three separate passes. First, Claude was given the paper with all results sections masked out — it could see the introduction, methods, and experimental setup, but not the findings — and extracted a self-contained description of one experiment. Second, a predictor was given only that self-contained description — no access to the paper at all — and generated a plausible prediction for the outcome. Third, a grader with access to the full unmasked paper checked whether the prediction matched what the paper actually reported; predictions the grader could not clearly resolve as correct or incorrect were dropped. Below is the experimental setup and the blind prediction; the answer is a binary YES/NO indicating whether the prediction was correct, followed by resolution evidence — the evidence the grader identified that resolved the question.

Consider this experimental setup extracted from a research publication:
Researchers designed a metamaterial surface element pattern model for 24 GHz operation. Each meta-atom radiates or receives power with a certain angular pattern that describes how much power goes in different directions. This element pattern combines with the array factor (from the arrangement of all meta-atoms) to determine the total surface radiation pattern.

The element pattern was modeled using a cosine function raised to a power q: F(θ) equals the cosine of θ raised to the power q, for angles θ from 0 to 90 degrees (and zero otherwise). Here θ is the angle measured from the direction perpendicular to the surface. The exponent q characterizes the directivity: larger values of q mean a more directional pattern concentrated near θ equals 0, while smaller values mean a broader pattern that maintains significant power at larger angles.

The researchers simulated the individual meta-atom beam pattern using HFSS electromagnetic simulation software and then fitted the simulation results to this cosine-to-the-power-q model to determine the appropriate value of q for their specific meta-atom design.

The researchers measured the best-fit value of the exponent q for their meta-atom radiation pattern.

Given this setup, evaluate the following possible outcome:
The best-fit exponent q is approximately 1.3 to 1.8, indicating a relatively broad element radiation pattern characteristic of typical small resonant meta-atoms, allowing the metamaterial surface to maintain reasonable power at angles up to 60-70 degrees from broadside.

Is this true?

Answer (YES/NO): NO